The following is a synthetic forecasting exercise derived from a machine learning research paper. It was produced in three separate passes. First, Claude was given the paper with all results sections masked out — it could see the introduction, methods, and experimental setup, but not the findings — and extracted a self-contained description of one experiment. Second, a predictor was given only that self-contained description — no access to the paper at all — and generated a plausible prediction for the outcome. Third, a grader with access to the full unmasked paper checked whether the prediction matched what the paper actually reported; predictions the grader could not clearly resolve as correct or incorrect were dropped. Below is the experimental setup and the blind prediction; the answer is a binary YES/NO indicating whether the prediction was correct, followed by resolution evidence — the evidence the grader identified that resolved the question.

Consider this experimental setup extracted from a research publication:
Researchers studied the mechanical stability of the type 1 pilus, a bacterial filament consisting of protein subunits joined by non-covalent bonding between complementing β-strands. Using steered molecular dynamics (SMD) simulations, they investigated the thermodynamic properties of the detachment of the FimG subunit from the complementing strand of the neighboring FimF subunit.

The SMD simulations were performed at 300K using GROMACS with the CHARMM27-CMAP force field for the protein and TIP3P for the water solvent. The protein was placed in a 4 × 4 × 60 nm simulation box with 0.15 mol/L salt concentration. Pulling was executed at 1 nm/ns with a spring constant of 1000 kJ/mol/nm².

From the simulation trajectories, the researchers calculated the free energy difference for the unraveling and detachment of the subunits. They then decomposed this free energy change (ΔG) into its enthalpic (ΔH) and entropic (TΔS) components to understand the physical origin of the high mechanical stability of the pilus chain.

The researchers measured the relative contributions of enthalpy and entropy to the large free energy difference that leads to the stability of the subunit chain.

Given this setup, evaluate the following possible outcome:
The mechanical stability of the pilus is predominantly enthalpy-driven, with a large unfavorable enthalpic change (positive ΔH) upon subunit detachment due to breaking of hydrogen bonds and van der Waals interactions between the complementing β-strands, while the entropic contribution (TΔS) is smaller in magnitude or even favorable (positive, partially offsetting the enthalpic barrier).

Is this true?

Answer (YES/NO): NO